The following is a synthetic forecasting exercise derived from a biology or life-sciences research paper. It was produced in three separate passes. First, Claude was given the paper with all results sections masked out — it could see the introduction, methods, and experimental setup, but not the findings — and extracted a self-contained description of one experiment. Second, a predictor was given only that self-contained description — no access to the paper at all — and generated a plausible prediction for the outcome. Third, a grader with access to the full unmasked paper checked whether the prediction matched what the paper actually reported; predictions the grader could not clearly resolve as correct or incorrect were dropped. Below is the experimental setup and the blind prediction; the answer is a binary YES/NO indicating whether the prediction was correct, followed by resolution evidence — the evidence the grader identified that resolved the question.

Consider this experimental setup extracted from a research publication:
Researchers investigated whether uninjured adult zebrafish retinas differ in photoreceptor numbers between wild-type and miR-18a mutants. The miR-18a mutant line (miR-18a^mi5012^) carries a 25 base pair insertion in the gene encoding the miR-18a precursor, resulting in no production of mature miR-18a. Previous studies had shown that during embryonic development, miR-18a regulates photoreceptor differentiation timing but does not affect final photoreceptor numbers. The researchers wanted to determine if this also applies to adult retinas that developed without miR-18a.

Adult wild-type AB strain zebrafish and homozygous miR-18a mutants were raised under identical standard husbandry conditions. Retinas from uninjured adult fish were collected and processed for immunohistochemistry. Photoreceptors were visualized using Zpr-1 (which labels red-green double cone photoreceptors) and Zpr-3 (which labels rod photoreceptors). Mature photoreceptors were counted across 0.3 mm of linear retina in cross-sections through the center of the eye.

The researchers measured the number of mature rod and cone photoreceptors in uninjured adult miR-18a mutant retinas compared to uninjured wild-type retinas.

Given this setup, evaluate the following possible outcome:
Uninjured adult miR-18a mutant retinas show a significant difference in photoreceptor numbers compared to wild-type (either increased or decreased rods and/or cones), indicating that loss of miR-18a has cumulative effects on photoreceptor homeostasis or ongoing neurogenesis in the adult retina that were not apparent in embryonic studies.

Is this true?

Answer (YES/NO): NO